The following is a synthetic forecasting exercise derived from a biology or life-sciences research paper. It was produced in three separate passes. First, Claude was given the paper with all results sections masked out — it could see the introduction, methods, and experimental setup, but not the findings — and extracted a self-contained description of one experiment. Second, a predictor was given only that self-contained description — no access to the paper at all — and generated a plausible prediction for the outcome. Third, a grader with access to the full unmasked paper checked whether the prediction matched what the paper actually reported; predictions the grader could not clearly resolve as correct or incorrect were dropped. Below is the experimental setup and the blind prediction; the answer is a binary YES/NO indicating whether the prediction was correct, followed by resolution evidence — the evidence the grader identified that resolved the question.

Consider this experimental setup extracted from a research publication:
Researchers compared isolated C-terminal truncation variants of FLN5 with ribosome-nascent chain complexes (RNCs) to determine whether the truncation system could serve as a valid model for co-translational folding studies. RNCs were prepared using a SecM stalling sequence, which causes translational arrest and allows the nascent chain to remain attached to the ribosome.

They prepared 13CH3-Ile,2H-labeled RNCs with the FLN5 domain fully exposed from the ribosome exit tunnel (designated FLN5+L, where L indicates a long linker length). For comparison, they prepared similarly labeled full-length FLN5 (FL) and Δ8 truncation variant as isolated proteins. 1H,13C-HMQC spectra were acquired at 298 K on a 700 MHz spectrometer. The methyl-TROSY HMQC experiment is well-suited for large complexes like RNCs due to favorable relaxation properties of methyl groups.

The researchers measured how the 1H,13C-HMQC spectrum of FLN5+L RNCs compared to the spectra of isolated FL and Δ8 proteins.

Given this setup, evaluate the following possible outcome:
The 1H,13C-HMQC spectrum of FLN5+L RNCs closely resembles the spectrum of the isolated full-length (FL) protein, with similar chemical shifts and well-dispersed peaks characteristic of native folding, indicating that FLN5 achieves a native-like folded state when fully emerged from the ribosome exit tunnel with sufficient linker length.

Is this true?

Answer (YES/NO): YES